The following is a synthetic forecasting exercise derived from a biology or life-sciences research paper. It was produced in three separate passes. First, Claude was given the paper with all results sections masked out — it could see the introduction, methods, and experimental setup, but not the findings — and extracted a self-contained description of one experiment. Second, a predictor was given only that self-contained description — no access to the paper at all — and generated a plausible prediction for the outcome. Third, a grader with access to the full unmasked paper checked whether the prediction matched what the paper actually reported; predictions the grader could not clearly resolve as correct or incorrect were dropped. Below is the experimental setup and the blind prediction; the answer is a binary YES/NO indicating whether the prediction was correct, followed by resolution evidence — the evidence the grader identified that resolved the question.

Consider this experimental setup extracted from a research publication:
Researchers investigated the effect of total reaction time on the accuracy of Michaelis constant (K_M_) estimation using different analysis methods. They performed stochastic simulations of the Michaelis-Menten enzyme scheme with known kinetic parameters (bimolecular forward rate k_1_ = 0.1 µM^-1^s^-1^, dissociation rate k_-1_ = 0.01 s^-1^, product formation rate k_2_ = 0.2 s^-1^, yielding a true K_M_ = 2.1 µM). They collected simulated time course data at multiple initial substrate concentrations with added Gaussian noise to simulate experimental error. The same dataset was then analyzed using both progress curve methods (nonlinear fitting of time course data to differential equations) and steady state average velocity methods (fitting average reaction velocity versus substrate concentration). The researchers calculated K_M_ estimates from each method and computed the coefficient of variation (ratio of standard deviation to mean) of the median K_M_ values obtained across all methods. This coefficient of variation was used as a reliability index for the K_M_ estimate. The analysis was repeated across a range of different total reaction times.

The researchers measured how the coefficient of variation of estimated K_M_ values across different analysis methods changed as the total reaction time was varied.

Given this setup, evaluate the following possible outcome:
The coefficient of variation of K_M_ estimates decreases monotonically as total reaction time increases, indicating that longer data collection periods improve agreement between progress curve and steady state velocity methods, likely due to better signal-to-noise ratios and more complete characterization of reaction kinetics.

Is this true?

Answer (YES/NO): NO